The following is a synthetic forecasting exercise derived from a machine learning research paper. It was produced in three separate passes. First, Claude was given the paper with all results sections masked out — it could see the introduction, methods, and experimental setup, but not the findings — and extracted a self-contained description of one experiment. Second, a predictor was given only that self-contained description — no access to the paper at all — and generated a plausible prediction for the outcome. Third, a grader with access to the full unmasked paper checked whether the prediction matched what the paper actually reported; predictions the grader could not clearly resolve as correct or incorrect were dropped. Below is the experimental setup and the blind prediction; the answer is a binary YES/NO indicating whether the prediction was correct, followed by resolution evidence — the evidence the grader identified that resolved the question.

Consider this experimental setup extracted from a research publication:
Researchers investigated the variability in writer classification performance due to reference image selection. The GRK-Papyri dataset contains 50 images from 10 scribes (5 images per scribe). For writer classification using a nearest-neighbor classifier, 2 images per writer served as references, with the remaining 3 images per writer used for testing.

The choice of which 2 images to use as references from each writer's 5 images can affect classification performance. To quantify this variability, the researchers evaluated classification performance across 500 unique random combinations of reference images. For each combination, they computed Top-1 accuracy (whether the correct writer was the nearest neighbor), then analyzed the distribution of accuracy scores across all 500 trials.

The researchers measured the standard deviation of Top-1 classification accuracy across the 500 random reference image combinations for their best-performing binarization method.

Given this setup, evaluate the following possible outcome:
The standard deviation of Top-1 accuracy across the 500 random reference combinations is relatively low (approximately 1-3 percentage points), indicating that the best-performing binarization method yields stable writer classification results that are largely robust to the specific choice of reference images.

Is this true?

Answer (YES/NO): NO